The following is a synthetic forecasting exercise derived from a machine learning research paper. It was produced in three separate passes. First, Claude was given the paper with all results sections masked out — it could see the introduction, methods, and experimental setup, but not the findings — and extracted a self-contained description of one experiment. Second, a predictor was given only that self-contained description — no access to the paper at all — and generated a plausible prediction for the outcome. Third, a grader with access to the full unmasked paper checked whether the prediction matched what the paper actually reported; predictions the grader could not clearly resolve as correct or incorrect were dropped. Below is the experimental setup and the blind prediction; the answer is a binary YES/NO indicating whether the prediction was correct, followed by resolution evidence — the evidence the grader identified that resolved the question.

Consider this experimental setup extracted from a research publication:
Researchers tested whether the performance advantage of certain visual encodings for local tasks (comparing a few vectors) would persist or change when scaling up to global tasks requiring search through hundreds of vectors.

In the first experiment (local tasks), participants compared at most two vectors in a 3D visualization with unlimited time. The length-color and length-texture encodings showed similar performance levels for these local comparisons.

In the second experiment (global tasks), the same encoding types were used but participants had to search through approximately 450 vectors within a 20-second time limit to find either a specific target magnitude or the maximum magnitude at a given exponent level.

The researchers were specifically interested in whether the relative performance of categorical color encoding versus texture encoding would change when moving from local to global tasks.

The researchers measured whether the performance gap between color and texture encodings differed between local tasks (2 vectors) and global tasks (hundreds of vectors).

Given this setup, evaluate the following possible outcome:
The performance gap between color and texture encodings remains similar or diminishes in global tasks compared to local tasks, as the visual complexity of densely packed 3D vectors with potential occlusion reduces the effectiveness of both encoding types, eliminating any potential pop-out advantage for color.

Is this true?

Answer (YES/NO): NO